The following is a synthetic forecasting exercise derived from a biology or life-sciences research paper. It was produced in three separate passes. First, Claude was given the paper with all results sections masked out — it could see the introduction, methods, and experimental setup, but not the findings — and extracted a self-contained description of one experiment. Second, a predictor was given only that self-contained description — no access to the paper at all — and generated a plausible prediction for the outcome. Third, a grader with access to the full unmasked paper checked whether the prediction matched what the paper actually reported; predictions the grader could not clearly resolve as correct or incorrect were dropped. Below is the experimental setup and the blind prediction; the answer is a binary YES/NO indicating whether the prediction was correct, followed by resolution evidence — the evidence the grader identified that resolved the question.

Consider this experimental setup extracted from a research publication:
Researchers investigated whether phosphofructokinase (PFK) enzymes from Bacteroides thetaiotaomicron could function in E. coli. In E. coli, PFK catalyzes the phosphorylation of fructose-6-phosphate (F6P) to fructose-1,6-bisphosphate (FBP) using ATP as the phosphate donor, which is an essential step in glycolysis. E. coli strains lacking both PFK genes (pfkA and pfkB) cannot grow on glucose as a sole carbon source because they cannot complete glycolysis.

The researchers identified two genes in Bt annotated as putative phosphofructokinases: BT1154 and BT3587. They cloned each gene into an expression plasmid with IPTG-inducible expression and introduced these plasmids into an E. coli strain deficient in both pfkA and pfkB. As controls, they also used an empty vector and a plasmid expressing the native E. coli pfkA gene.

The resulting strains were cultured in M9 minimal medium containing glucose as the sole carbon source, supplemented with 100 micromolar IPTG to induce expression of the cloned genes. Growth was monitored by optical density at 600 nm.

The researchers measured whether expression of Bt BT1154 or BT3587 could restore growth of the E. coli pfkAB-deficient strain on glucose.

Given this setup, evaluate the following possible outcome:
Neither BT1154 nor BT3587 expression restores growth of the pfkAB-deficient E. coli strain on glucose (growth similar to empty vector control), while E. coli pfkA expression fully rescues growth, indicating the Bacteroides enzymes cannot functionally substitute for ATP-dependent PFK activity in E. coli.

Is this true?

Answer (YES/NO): NO